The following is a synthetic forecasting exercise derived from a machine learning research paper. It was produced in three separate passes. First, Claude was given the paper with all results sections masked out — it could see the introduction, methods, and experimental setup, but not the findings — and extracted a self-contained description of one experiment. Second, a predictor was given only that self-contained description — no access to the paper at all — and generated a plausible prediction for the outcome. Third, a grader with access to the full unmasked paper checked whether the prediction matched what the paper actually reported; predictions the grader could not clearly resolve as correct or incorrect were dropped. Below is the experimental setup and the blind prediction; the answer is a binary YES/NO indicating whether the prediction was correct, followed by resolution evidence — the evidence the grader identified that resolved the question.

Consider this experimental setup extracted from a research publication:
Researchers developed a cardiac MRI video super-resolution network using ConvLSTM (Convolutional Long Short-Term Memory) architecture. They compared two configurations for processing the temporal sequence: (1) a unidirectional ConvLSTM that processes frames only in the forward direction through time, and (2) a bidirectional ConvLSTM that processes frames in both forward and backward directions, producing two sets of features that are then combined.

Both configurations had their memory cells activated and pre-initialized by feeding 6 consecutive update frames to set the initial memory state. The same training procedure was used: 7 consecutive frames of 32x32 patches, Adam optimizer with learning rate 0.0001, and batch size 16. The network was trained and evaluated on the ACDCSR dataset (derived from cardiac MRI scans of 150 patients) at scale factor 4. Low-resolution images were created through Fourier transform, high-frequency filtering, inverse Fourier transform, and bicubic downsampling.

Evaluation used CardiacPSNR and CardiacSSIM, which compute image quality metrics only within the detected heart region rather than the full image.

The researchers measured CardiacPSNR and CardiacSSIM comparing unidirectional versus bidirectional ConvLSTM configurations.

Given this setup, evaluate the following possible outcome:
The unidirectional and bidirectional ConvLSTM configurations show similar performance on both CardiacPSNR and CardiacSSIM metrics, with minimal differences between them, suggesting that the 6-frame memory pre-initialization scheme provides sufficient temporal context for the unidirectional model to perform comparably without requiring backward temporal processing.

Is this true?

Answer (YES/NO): NO